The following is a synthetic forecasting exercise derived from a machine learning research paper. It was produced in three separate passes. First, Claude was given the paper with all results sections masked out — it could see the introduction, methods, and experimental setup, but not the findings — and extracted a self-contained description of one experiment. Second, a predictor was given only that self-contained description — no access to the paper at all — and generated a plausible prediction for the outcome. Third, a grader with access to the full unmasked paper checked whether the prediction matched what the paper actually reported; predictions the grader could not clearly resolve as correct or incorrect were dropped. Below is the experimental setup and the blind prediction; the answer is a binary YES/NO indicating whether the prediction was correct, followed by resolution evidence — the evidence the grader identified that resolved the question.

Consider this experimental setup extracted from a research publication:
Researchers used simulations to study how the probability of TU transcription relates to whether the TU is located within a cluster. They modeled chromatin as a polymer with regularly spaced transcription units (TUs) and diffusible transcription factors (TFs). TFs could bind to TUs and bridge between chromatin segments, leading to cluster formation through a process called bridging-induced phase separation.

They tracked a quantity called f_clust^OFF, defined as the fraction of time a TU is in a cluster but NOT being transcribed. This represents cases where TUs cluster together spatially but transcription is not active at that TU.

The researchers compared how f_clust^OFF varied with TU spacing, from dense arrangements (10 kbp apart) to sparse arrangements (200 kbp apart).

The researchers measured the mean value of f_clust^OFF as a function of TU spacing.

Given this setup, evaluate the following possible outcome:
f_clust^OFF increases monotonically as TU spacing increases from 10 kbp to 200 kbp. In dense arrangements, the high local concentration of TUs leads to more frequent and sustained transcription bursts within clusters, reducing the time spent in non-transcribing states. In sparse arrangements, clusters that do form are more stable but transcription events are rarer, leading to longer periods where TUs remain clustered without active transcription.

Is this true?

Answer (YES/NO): NO